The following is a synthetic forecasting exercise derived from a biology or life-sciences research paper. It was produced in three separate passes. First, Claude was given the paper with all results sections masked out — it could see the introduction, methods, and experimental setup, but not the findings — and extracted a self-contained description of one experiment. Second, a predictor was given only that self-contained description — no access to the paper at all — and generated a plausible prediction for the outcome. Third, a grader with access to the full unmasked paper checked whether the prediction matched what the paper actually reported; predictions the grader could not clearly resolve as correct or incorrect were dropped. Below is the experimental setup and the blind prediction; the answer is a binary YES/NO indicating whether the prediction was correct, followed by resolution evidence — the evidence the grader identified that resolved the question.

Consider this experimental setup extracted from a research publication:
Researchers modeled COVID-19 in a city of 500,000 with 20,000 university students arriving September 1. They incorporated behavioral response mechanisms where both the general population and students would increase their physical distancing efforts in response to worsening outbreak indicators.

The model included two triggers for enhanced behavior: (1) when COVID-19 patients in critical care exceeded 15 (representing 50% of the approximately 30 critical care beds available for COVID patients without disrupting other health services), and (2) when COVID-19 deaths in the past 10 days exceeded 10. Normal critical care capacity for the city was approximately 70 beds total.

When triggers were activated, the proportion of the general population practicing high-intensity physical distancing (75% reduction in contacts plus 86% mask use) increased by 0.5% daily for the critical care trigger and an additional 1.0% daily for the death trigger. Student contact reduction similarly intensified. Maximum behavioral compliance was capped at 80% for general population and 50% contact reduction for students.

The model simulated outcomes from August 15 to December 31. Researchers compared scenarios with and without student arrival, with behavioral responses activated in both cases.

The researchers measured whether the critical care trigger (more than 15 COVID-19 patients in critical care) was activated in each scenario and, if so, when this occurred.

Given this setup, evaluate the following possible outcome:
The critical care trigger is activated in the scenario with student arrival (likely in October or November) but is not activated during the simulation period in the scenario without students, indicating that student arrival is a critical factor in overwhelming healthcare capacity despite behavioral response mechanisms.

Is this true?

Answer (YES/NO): NO